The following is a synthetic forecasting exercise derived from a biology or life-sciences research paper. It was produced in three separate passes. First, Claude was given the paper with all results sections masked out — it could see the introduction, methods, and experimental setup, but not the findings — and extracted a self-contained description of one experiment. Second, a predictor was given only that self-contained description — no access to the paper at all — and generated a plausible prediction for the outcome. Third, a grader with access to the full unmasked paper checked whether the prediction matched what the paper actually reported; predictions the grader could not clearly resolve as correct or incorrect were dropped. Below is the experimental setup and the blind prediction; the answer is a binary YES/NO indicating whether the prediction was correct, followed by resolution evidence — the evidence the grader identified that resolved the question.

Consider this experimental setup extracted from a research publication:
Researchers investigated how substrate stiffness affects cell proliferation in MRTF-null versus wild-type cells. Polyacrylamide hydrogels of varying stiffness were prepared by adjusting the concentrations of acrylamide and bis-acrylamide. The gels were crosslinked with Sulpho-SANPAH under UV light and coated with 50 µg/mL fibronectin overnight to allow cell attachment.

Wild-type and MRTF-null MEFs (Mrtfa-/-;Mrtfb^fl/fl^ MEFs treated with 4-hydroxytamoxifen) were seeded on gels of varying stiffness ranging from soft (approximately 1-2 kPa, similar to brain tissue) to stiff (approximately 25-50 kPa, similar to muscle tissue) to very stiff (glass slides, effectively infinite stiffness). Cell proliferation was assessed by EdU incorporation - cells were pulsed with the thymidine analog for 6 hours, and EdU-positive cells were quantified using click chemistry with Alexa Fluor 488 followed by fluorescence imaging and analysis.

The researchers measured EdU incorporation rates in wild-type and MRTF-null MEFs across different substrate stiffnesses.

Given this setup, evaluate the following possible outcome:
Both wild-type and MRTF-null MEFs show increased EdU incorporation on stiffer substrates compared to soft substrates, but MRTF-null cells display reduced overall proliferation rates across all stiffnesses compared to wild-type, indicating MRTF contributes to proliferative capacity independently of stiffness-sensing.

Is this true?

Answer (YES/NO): YES